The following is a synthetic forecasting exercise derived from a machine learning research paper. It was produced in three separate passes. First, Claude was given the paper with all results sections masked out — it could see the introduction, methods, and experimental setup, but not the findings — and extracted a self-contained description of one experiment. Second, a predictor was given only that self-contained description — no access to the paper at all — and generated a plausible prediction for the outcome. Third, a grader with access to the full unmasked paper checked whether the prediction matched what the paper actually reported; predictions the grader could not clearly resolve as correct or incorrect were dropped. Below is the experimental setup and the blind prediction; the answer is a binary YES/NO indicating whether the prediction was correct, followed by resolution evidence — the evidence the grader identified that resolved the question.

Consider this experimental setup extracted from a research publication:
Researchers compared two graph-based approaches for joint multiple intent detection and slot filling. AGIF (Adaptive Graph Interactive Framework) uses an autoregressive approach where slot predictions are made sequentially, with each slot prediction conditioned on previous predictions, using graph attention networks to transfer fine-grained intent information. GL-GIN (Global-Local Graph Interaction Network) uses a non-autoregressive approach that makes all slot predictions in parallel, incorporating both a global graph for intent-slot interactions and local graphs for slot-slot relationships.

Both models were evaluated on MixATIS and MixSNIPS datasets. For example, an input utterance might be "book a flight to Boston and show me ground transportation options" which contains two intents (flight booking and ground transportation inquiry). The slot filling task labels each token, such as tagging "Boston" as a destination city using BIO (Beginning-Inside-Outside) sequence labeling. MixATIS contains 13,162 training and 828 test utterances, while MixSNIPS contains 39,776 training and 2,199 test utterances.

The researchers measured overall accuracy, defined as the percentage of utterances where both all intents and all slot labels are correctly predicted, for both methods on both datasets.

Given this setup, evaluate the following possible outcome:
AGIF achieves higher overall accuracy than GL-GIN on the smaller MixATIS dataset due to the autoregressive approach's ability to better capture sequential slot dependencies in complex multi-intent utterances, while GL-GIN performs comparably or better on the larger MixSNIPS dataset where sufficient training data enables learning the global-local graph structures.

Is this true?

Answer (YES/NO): NO